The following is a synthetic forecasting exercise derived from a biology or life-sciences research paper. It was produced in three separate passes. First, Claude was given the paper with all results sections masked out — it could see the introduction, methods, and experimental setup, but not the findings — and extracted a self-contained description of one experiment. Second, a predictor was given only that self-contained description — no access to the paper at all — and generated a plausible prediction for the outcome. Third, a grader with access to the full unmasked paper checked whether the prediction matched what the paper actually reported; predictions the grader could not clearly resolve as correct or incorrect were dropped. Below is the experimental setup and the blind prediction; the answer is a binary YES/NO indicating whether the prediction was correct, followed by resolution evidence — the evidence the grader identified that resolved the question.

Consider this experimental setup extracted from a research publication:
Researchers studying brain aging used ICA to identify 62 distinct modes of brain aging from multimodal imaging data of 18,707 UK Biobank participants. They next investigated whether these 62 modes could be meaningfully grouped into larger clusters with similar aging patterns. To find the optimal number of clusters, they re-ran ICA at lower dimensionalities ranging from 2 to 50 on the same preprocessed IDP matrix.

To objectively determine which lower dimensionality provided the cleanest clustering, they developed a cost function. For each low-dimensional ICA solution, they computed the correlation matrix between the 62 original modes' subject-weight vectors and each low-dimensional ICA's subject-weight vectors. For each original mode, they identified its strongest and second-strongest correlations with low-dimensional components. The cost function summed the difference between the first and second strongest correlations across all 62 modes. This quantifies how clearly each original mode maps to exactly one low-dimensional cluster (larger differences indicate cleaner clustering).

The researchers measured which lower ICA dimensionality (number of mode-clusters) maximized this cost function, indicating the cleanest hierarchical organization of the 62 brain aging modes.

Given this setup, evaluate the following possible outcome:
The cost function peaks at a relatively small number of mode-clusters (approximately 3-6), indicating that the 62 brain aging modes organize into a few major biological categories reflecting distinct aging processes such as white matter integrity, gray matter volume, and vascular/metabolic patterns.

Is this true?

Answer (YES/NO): YES